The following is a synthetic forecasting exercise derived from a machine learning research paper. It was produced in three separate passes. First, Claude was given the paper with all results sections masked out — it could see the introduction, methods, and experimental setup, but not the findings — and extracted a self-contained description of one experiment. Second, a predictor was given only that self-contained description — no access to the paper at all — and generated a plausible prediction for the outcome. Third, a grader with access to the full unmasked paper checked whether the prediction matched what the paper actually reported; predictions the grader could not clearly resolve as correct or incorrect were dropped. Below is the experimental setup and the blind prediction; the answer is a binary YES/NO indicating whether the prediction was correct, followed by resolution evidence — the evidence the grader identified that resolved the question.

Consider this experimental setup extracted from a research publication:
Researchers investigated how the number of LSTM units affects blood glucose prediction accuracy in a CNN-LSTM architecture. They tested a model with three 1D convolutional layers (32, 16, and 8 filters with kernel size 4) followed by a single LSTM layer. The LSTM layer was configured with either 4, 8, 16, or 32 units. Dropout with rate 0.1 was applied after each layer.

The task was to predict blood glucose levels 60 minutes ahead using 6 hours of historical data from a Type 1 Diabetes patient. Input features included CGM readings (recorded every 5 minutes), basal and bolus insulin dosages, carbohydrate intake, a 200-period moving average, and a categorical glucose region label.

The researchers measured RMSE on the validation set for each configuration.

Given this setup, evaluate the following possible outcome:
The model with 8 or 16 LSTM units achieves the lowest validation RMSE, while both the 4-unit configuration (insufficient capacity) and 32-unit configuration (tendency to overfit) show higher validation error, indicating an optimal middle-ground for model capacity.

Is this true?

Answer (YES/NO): NO